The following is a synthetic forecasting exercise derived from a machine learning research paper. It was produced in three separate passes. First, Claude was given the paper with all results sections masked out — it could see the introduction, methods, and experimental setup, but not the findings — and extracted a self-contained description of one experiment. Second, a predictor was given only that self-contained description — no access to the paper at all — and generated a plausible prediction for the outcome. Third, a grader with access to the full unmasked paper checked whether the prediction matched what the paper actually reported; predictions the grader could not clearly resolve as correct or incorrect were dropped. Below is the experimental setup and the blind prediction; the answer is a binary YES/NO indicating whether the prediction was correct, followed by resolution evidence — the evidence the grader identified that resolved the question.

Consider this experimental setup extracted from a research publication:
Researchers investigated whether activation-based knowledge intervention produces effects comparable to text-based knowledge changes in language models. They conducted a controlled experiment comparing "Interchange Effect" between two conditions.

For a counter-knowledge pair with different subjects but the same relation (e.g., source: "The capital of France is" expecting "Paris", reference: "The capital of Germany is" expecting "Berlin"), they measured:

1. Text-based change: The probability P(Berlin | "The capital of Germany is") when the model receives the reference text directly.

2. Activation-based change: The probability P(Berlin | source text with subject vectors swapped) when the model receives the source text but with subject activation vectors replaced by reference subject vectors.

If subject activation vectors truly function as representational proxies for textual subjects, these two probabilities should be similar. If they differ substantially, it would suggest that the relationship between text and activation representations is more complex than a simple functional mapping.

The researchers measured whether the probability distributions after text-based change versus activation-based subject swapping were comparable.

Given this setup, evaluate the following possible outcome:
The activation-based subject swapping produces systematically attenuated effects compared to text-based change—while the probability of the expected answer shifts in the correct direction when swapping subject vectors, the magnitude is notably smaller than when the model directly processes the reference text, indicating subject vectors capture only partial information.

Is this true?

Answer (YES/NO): NO